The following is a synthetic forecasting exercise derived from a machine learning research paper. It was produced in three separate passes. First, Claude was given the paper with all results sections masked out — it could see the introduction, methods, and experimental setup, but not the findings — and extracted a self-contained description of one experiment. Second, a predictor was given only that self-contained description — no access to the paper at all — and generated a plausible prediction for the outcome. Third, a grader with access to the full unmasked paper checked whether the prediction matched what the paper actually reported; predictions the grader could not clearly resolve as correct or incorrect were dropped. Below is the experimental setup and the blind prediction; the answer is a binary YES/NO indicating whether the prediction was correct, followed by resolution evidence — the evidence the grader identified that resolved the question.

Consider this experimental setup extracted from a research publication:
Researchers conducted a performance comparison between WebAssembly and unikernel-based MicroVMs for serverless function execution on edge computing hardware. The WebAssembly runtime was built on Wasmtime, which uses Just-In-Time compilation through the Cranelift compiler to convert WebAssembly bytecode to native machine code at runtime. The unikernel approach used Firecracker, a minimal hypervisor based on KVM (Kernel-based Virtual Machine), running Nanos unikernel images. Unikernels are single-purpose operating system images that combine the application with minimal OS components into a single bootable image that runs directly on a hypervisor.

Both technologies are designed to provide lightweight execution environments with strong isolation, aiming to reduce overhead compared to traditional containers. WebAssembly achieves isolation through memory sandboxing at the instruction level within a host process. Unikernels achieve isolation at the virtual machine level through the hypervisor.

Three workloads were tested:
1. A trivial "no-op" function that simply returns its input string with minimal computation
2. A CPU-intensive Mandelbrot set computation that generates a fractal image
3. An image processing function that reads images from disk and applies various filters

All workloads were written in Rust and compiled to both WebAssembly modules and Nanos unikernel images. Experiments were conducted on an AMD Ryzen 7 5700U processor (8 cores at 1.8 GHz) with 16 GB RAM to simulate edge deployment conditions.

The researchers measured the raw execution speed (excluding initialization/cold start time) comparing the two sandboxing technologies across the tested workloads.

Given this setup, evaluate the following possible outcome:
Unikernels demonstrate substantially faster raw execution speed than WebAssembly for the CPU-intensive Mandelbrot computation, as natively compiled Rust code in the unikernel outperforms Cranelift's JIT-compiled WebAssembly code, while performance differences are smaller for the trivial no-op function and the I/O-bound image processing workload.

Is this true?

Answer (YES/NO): NO